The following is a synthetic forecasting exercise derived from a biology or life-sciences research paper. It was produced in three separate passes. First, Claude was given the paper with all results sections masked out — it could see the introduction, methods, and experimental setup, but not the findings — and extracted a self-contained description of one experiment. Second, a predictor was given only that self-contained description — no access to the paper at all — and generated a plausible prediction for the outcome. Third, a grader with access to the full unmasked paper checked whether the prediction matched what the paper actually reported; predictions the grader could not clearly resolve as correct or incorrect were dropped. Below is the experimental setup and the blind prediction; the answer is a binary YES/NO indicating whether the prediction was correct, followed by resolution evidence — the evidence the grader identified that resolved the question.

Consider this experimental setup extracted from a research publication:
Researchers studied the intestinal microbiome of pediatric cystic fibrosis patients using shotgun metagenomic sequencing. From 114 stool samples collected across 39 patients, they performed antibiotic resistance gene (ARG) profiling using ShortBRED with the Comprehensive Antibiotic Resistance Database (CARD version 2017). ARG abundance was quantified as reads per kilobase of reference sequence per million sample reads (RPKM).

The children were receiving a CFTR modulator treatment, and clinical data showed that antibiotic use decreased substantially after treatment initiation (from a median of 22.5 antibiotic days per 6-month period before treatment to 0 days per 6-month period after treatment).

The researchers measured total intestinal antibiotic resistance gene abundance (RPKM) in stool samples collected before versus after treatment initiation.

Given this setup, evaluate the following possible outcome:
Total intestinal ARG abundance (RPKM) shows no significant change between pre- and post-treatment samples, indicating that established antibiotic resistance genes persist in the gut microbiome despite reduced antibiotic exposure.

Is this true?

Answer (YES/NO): NO